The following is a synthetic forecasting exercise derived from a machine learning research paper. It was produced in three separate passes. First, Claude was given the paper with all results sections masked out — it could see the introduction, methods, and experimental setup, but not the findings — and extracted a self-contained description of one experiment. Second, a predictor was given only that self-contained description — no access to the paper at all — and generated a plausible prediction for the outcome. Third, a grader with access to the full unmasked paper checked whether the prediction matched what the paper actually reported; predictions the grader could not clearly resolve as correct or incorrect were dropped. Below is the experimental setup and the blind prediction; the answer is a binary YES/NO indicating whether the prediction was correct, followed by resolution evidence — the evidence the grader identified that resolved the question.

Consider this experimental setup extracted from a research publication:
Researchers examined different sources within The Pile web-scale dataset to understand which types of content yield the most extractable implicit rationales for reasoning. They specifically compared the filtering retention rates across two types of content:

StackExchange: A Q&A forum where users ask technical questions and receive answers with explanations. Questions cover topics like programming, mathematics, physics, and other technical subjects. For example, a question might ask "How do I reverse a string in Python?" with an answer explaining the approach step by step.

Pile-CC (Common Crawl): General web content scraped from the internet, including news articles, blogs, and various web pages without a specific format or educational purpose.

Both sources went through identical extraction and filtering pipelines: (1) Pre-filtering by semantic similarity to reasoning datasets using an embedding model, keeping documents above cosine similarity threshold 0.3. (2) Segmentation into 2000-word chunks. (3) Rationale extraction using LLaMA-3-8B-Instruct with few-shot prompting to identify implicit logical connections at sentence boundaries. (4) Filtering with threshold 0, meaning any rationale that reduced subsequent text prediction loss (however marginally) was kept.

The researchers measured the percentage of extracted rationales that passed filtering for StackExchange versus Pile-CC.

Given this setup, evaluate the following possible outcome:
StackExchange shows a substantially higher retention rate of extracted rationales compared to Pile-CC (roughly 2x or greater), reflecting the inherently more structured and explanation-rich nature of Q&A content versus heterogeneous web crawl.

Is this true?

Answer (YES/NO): YES